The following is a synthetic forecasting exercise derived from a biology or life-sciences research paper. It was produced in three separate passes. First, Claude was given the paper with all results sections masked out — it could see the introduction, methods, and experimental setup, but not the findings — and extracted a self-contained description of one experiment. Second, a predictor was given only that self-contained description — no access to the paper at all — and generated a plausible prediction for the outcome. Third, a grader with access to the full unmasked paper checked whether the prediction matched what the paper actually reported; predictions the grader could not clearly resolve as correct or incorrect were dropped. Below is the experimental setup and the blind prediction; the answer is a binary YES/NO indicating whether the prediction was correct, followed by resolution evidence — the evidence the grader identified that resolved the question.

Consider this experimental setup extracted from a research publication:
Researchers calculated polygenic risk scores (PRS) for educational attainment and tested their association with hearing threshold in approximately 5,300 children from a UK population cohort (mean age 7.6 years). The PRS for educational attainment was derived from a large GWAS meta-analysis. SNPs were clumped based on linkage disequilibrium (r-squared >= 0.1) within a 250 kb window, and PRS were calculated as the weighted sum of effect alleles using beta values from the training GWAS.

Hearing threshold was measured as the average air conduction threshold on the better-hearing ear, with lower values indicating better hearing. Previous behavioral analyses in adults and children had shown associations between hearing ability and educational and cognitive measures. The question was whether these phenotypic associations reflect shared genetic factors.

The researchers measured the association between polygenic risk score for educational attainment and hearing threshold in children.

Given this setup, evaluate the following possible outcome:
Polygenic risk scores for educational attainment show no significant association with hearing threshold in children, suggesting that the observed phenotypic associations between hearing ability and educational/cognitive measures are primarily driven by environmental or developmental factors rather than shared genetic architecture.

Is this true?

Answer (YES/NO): NO